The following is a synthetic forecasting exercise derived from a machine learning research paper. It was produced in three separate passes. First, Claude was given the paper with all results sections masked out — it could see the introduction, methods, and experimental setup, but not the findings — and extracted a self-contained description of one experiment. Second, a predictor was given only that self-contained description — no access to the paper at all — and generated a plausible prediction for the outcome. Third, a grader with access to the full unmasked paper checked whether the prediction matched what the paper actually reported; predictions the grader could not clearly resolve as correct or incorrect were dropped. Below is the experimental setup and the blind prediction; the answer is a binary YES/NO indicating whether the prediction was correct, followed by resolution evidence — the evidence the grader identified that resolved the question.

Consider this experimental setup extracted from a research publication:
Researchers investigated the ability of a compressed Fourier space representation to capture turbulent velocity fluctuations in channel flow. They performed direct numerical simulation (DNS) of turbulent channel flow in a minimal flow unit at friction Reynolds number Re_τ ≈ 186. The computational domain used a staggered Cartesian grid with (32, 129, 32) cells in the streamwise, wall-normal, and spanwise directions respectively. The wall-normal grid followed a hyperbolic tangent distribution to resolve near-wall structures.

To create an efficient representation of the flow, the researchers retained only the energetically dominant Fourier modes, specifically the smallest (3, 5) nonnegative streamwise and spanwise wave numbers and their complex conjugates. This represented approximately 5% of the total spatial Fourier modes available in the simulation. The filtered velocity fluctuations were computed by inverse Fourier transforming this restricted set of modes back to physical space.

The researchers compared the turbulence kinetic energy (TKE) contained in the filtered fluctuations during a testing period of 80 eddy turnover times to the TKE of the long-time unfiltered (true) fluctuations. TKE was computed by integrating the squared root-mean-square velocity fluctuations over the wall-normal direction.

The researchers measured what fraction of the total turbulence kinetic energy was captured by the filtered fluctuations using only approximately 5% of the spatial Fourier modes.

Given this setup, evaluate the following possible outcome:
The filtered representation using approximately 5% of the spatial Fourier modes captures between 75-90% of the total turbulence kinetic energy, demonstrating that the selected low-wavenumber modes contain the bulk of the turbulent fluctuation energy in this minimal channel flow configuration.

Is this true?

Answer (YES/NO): NO